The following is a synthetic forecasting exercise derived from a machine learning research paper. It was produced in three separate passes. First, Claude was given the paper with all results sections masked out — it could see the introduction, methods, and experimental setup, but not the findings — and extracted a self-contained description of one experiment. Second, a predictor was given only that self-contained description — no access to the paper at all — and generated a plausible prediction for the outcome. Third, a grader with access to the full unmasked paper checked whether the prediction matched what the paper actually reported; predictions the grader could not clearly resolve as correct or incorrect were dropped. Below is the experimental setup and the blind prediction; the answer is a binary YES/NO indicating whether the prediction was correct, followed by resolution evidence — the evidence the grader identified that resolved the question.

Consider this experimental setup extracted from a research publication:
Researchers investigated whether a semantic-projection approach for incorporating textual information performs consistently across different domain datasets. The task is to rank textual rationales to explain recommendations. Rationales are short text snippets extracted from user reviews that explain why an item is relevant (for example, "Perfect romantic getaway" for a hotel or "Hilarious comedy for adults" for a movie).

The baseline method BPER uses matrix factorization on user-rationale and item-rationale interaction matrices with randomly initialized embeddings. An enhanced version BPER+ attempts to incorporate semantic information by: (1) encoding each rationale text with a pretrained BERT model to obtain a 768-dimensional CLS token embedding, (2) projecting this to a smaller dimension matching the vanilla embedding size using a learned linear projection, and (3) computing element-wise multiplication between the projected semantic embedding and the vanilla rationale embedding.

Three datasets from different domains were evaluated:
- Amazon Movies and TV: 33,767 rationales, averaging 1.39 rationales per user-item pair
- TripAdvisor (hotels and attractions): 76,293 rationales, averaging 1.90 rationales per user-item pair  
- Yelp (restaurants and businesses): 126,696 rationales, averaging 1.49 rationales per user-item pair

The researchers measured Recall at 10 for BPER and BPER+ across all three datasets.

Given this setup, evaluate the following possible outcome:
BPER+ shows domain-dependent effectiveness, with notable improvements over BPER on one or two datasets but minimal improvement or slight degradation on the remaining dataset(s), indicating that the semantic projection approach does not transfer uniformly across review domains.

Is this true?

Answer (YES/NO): YES